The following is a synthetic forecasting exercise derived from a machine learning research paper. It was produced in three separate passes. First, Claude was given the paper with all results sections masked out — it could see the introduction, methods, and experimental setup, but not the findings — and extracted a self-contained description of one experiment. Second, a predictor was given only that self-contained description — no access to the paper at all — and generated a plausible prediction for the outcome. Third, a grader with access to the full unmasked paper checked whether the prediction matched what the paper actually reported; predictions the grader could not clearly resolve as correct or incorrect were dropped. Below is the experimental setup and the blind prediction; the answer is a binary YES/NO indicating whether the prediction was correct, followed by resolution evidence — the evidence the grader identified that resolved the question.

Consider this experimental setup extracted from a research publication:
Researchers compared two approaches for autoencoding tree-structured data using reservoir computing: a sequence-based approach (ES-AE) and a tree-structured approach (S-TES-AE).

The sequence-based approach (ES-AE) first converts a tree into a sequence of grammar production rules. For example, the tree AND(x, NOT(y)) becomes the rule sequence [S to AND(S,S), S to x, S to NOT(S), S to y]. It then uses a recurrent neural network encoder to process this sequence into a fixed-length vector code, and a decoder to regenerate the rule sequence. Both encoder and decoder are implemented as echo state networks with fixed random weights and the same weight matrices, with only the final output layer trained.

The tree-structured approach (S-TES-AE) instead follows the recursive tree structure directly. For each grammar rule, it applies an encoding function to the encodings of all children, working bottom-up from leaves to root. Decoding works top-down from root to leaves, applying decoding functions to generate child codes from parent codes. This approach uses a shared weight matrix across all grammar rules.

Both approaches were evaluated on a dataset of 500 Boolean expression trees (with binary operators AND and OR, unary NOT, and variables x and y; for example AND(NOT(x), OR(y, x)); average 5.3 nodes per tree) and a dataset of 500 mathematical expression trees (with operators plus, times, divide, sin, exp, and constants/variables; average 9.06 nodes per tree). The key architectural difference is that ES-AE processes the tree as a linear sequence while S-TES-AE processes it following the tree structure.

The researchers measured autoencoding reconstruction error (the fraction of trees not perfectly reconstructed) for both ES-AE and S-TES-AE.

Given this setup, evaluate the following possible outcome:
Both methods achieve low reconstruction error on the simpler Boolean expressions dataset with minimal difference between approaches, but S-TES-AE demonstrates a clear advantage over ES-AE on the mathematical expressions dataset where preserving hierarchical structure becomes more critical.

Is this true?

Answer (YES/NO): NO